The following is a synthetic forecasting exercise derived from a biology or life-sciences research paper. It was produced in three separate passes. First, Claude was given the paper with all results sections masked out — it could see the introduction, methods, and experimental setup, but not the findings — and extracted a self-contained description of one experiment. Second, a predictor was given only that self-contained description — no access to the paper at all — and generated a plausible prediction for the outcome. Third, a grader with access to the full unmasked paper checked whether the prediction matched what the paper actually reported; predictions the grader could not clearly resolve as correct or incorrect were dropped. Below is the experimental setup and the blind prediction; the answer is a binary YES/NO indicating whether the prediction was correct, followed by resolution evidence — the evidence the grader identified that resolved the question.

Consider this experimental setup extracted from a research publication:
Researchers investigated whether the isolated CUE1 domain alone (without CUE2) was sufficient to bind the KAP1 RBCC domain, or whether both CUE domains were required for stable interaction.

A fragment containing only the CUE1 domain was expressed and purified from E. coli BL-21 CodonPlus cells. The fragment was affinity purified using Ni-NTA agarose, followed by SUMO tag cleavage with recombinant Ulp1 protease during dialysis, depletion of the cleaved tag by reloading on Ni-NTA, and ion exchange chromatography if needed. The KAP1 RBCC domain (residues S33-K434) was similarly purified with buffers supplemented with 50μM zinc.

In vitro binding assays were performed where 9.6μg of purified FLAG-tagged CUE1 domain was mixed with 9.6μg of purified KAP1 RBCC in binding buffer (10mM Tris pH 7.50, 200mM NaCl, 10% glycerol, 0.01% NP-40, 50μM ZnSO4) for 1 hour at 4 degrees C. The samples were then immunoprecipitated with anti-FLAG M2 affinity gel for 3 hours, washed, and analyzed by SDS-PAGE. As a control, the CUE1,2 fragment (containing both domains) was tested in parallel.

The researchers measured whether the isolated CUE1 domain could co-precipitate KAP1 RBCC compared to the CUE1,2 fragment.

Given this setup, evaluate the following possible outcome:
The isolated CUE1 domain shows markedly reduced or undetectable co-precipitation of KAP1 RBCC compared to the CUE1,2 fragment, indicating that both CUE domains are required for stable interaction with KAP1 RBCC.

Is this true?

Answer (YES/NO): NO